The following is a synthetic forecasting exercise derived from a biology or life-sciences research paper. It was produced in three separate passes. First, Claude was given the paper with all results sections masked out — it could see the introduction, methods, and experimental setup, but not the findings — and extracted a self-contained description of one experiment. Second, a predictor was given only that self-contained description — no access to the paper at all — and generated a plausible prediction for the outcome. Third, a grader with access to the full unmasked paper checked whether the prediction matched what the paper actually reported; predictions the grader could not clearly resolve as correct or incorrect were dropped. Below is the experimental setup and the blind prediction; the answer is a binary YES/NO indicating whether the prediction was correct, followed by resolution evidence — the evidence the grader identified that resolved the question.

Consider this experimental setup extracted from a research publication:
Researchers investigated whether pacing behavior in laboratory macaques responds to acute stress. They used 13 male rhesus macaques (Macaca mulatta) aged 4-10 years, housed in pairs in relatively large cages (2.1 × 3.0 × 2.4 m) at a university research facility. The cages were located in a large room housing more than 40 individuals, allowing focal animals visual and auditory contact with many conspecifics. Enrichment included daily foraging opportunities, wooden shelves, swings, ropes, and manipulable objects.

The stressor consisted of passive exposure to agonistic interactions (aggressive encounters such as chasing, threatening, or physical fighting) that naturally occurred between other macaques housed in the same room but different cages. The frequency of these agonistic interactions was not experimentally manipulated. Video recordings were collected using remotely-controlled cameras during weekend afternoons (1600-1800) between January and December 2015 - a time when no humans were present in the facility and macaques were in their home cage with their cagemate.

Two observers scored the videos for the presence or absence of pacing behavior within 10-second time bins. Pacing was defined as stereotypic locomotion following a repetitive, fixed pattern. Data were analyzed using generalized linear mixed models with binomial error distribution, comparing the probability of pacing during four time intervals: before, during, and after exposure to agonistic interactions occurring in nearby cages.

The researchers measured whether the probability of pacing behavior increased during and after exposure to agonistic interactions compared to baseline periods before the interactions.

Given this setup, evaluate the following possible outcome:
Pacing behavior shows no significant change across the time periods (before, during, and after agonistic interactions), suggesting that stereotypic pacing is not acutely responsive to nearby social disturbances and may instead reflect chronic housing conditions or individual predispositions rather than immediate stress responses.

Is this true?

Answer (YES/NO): YES